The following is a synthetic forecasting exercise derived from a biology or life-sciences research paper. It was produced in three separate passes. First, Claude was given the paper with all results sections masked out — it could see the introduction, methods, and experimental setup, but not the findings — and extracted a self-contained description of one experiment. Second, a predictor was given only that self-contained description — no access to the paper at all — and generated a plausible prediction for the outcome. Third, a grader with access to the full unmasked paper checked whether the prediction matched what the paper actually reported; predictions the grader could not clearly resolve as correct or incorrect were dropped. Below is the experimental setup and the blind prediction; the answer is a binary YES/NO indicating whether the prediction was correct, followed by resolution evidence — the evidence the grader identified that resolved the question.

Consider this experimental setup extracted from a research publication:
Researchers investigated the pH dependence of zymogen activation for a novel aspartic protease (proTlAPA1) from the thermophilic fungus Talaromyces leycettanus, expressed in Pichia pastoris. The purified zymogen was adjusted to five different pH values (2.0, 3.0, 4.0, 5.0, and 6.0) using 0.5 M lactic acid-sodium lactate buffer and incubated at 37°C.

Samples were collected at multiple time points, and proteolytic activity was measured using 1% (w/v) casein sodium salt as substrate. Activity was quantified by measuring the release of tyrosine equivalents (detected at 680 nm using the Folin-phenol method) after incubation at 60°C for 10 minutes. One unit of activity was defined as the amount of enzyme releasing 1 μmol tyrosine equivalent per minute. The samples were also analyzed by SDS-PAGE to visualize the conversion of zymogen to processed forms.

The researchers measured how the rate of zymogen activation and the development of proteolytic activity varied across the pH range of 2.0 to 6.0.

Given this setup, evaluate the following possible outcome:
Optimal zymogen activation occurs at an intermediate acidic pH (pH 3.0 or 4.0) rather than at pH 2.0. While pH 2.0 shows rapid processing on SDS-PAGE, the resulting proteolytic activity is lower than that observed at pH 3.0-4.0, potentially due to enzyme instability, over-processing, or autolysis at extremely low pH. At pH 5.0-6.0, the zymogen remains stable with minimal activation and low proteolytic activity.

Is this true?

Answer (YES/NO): NO